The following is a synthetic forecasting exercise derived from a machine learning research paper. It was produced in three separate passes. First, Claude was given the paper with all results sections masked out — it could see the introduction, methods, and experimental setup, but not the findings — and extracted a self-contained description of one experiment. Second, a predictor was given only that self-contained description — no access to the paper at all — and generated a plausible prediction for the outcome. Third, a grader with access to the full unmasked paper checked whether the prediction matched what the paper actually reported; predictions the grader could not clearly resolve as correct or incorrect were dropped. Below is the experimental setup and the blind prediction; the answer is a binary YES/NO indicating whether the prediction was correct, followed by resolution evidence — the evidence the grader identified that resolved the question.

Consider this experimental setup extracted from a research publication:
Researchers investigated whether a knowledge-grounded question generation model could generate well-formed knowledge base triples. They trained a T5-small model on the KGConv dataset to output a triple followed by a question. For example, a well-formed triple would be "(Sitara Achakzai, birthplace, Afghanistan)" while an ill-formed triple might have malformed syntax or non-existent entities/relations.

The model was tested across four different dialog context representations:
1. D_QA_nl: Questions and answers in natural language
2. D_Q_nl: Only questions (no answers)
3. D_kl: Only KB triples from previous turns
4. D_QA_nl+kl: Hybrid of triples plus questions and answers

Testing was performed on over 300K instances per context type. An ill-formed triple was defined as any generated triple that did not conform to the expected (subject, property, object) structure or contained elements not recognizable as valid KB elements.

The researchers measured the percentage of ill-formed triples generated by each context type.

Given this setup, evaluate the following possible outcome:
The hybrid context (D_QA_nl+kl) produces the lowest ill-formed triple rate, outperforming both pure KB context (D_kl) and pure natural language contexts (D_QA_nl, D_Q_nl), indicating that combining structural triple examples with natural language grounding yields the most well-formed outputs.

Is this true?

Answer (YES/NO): NO